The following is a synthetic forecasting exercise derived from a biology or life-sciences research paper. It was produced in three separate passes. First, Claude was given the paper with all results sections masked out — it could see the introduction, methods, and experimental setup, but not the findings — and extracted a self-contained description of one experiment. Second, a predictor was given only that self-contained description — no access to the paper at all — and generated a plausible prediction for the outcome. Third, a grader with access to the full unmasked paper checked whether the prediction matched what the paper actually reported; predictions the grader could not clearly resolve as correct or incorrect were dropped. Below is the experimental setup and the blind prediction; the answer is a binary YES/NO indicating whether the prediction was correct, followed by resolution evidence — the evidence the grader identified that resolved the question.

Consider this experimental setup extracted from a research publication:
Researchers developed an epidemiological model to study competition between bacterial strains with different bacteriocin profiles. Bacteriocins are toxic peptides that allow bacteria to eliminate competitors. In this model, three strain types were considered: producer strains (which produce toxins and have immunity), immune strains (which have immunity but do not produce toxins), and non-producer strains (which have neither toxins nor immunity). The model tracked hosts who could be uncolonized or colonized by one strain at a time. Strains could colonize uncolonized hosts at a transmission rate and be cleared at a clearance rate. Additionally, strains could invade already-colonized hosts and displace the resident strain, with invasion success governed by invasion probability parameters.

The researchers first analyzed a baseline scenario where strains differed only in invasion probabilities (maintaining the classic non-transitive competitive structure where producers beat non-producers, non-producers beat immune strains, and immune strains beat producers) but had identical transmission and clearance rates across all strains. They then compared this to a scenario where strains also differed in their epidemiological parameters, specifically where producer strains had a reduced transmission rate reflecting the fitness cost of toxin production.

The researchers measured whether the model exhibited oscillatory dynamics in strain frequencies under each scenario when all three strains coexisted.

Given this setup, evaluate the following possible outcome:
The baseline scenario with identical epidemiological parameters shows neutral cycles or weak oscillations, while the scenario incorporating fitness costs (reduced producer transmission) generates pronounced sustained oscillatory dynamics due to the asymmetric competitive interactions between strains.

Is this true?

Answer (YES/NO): NO